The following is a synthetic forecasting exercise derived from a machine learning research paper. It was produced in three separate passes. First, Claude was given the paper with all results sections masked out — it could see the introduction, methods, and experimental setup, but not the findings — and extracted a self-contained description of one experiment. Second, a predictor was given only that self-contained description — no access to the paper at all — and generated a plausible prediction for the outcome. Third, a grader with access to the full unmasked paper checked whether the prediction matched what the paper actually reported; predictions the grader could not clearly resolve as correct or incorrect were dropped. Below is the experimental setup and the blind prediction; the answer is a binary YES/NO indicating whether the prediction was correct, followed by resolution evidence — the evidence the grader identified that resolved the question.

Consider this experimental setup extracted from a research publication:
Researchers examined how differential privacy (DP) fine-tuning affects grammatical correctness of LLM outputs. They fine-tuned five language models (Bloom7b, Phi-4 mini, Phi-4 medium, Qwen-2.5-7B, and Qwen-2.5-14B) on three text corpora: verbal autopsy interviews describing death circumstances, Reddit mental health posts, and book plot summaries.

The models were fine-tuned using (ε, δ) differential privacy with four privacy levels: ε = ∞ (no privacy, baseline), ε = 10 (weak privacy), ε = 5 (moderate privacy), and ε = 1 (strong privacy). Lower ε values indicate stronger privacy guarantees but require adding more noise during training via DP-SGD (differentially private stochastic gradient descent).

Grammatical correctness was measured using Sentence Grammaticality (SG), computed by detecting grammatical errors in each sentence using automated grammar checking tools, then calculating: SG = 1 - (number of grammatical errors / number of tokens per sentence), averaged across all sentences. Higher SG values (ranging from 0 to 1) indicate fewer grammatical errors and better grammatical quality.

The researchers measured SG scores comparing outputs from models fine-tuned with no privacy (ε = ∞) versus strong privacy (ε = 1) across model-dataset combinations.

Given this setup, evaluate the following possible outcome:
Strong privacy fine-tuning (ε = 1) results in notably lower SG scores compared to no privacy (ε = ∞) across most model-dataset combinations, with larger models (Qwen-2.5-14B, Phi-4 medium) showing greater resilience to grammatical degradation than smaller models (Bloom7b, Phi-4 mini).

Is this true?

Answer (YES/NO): NO